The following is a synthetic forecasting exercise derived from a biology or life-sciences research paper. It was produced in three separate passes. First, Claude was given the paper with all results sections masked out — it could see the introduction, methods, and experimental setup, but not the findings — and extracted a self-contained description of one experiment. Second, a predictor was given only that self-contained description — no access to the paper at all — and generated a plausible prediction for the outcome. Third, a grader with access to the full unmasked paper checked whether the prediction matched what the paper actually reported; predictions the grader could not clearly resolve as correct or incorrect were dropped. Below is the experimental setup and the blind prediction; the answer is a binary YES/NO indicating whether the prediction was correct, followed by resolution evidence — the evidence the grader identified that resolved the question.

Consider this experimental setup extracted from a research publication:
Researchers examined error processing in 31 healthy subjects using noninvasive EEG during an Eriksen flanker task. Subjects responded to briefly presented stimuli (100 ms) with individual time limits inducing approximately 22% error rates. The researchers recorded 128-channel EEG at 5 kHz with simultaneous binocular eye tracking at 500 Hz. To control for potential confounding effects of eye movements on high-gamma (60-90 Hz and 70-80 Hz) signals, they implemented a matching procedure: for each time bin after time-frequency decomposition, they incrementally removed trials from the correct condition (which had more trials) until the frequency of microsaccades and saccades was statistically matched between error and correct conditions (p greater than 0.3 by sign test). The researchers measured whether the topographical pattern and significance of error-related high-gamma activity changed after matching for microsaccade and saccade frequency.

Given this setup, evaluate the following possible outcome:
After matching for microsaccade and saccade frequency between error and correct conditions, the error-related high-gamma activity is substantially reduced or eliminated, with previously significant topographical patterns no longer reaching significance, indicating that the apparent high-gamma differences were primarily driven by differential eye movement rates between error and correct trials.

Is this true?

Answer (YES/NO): NO